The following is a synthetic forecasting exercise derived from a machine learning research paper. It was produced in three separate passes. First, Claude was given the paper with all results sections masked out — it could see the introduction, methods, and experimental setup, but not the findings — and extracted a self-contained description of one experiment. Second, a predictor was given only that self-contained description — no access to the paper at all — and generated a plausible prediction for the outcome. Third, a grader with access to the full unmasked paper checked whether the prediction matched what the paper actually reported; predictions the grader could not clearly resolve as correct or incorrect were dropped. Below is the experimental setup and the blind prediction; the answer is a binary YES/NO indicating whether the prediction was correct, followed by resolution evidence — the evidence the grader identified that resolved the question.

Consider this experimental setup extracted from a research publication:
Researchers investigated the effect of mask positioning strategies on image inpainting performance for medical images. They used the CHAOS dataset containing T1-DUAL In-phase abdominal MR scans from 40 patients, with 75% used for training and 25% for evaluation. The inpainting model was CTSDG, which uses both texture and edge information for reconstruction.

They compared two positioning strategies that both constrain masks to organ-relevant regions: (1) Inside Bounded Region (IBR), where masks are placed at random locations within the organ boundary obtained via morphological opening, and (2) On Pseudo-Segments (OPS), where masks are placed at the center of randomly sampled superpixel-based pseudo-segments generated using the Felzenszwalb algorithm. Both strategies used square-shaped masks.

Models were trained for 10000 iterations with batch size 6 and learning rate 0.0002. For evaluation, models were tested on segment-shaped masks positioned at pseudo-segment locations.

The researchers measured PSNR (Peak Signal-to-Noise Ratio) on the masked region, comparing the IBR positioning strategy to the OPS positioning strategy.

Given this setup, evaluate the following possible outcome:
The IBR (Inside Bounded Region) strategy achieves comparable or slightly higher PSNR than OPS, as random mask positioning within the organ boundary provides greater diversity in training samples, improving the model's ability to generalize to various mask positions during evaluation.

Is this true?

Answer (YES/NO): NO